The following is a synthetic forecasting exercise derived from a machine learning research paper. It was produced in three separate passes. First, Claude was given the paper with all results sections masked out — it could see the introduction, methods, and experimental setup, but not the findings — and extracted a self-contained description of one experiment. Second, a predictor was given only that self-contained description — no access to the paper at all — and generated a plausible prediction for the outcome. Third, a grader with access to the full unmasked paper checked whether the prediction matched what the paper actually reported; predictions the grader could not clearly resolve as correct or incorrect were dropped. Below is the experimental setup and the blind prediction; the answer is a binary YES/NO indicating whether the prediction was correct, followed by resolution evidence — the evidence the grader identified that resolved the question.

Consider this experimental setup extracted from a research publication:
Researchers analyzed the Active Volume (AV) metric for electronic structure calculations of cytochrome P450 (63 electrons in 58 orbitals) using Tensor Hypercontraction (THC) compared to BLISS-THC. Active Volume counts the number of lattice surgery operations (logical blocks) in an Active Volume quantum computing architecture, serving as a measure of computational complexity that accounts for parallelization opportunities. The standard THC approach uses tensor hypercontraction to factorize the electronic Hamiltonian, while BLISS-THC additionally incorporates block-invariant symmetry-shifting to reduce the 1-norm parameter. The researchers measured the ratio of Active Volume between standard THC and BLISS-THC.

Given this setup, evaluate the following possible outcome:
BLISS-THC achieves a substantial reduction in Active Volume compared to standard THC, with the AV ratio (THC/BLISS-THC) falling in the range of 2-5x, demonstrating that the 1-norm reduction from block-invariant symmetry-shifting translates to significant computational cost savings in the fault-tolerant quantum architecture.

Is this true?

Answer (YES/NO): NO